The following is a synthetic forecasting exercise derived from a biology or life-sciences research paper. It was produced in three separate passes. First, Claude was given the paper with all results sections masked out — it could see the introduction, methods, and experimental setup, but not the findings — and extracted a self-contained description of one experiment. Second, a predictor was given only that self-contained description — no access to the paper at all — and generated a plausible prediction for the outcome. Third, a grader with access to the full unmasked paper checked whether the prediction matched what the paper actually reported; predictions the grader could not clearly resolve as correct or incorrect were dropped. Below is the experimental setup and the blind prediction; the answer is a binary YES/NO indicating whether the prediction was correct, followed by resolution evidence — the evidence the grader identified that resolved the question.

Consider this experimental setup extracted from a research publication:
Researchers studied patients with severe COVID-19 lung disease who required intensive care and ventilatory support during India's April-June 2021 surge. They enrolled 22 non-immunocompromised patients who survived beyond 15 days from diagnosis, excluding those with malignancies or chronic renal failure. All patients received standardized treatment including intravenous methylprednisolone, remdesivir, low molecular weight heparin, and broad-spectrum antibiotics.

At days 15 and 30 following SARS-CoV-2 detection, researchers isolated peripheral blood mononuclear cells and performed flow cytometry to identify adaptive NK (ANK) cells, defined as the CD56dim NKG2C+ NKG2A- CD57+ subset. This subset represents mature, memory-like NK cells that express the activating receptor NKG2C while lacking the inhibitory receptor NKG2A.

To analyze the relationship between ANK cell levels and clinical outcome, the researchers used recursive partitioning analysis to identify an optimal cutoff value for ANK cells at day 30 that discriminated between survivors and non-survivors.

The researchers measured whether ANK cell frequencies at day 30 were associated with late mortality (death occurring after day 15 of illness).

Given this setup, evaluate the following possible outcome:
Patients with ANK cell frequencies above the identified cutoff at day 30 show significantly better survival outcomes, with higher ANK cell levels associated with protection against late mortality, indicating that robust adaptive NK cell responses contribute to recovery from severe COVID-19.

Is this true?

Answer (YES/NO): YES